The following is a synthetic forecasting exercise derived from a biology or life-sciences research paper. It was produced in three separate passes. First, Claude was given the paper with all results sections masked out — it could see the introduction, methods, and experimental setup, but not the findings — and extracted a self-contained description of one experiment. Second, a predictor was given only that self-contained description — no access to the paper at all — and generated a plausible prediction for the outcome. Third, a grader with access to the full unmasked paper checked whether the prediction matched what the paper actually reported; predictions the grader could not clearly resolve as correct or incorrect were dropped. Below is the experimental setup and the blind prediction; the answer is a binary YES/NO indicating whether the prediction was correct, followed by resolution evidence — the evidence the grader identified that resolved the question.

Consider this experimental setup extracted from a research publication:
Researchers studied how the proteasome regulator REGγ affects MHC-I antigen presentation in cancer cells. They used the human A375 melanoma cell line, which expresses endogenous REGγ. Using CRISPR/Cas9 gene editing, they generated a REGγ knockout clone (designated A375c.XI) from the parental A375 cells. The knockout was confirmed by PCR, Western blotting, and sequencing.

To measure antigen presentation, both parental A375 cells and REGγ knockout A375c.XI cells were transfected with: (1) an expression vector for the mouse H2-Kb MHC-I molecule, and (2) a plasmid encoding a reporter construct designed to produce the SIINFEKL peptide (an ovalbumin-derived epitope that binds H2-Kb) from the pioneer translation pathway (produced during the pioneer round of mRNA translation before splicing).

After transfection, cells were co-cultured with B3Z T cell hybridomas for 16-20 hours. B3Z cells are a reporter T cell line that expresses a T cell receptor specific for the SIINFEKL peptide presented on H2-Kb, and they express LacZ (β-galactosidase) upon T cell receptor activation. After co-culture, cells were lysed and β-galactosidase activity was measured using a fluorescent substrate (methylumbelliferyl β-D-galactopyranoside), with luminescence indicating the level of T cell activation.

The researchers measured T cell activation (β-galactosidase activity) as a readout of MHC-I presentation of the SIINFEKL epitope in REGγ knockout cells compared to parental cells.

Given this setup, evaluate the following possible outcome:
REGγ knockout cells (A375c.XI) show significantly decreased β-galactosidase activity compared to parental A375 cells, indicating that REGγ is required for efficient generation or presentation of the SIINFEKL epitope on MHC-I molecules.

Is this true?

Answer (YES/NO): NO